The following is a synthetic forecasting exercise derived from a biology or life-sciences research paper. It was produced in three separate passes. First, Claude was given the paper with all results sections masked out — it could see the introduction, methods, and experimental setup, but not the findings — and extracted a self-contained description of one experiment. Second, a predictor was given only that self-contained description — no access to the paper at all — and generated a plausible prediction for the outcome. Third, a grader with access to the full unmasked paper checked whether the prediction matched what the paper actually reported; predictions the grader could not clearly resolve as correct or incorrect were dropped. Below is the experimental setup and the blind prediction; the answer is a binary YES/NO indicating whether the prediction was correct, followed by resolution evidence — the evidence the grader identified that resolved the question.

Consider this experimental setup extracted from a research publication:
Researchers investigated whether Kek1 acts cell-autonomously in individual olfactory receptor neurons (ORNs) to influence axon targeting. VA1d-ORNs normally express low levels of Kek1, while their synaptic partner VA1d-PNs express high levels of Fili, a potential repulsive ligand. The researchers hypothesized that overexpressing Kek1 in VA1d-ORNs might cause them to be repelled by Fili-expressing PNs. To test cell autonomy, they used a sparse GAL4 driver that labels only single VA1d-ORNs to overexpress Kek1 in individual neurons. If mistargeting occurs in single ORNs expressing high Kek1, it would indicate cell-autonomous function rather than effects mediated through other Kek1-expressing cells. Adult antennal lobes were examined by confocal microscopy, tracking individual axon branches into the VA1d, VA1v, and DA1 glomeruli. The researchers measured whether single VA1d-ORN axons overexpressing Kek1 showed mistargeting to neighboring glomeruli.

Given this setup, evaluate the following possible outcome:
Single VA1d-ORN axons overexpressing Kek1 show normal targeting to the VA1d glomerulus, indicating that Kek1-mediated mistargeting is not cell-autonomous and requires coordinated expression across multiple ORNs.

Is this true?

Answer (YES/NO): NO